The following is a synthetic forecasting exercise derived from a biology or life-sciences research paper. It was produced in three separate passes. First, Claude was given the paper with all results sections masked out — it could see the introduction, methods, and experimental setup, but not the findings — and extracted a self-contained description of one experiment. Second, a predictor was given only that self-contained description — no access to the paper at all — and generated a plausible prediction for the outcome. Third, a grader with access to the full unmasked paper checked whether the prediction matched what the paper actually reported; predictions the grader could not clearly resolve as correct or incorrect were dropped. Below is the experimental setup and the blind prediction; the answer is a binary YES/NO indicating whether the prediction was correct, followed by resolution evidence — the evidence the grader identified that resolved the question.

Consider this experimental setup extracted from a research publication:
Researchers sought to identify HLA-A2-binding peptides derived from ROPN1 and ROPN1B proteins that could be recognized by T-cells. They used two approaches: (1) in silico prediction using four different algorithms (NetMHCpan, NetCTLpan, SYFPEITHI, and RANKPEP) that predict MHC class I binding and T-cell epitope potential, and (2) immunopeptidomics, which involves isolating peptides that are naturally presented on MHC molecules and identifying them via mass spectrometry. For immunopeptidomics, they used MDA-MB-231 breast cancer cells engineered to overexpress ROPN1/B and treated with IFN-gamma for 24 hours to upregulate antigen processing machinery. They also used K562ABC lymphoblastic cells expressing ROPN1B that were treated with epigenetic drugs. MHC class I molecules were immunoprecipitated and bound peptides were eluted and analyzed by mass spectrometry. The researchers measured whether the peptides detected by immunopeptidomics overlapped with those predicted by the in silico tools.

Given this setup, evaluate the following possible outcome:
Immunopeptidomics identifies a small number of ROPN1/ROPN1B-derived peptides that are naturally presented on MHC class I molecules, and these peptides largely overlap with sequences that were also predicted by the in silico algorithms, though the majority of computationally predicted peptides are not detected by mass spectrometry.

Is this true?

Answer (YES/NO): NO